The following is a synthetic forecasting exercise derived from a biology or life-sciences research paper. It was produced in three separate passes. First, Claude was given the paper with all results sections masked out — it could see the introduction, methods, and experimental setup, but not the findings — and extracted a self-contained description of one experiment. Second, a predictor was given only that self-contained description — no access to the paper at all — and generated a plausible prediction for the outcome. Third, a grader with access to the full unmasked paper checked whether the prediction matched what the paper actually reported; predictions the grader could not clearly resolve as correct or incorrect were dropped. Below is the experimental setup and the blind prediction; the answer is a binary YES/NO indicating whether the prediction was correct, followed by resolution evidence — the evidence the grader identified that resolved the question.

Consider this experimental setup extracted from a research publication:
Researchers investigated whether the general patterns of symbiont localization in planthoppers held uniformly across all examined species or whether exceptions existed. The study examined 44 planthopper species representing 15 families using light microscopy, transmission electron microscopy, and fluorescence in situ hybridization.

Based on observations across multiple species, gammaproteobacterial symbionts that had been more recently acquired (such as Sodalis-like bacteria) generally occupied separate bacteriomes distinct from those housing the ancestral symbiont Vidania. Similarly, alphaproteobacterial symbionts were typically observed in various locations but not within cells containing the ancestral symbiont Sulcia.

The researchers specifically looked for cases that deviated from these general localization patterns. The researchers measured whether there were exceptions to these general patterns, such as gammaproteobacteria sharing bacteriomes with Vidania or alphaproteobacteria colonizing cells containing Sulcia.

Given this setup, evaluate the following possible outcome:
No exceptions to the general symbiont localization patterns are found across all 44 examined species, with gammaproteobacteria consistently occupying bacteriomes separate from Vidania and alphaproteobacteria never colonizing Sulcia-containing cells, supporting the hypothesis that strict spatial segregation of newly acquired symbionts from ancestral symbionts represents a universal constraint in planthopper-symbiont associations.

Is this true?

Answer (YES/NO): NO